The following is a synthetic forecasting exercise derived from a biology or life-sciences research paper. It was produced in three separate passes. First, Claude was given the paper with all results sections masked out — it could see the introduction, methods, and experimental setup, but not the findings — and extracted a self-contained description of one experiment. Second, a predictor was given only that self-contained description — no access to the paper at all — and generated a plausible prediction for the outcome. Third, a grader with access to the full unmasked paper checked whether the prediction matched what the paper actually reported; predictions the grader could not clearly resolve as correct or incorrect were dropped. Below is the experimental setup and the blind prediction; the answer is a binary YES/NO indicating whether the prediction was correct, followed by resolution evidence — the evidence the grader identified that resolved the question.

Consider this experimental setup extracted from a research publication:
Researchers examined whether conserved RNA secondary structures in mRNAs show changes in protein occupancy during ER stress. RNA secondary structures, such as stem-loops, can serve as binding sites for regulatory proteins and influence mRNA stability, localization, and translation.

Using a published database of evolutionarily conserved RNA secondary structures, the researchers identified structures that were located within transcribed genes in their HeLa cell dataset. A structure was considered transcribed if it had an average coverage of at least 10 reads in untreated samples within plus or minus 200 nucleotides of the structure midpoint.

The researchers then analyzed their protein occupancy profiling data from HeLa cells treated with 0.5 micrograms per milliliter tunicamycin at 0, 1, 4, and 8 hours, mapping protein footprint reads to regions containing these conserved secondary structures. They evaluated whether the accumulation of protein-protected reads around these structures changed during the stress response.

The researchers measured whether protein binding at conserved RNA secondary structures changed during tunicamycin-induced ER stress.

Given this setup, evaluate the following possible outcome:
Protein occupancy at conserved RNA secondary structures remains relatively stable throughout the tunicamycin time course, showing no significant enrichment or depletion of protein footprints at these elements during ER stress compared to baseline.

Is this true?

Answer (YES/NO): NO